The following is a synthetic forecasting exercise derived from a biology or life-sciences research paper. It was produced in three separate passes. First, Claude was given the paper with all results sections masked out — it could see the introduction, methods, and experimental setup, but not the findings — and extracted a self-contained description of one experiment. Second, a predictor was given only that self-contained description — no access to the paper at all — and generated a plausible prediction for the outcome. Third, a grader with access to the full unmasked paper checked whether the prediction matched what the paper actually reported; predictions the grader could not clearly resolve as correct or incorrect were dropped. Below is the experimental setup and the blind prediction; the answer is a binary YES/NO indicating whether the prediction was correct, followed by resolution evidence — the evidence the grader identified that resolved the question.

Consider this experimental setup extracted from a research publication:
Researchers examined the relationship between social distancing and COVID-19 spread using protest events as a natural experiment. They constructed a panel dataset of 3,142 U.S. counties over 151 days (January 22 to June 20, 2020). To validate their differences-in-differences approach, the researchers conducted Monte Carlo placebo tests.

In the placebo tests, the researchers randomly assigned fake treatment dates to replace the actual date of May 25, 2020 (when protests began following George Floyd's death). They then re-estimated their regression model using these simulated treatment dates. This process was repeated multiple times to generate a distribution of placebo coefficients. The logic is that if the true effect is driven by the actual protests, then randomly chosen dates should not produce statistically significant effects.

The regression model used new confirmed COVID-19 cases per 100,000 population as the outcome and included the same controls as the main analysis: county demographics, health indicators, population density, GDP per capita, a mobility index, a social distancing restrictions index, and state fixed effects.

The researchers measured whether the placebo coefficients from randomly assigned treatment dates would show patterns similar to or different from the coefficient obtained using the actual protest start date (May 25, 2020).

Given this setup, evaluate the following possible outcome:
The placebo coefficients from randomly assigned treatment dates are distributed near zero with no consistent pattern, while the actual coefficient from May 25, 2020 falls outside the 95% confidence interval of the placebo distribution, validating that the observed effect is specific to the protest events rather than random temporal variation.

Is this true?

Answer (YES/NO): YES